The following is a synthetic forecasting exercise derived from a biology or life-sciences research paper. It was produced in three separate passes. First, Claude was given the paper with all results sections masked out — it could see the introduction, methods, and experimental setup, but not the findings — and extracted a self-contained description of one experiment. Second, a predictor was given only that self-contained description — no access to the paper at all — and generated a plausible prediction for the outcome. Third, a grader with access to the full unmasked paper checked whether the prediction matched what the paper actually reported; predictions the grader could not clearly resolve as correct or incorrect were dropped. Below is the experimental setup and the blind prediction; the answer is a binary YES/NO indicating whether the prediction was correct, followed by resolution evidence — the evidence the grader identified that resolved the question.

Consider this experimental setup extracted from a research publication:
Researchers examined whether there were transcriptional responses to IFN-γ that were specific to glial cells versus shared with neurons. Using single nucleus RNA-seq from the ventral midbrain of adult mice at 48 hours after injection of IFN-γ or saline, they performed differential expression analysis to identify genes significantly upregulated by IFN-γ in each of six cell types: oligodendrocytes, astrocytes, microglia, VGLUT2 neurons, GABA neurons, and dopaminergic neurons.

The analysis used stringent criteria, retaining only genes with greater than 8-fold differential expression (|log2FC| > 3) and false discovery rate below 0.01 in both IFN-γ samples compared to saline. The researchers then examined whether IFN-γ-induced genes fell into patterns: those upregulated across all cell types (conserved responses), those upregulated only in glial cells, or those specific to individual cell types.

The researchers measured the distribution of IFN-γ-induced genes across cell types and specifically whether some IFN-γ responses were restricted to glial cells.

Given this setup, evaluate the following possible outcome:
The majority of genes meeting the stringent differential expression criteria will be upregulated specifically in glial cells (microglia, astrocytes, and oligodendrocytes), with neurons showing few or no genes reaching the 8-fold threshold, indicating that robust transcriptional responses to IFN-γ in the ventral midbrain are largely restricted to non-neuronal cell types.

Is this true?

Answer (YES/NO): YES